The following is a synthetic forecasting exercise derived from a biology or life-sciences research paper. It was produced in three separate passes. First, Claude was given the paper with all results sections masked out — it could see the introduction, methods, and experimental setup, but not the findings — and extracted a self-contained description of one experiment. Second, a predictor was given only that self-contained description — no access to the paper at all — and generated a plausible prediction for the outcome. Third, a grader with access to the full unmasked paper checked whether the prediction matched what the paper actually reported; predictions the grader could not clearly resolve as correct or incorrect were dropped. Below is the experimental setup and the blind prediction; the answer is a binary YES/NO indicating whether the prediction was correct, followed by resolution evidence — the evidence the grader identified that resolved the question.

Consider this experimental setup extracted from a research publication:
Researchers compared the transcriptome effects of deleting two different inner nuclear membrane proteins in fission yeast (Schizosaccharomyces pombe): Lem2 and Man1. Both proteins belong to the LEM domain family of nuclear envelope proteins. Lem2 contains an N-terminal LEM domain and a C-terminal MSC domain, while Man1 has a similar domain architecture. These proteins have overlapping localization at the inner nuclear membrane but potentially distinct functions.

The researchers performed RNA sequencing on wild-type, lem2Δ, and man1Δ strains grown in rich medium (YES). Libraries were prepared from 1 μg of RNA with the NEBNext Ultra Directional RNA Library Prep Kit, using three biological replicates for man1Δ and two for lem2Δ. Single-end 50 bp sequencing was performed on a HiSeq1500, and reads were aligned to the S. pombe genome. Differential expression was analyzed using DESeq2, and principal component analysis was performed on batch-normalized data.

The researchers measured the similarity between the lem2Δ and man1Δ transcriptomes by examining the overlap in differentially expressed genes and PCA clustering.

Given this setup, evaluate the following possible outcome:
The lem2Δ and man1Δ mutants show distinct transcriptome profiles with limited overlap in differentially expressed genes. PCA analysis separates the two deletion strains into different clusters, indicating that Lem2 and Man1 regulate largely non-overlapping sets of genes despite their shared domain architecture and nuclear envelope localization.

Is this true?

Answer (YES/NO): YES